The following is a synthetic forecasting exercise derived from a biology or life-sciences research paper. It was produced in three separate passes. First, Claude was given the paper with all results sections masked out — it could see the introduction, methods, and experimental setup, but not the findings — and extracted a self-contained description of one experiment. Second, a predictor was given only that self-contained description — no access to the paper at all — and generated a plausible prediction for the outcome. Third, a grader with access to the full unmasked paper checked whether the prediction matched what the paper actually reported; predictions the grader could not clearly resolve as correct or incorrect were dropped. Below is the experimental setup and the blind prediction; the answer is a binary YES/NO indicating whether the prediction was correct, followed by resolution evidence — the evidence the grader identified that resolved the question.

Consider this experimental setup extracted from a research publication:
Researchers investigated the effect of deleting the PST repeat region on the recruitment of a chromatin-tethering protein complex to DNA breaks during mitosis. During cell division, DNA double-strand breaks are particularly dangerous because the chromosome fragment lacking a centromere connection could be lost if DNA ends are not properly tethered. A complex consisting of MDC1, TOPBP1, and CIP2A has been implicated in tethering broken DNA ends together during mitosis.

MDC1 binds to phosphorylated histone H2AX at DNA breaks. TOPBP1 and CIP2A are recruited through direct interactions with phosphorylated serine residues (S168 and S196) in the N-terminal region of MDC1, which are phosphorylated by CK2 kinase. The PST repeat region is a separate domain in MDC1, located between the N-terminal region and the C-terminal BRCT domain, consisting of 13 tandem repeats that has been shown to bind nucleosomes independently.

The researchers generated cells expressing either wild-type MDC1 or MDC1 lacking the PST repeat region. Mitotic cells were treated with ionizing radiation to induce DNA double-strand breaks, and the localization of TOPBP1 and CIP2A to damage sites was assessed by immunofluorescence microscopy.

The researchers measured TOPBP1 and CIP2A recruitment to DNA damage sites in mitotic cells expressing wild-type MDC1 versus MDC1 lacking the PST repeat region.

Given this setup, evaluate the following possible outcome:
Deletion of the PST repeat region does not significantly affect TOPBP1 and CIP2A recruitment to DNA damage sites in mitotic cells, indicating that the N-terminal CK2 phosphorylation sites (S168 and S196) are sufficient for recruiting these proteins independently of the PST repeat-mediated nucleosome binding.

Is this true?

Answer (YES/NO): NO